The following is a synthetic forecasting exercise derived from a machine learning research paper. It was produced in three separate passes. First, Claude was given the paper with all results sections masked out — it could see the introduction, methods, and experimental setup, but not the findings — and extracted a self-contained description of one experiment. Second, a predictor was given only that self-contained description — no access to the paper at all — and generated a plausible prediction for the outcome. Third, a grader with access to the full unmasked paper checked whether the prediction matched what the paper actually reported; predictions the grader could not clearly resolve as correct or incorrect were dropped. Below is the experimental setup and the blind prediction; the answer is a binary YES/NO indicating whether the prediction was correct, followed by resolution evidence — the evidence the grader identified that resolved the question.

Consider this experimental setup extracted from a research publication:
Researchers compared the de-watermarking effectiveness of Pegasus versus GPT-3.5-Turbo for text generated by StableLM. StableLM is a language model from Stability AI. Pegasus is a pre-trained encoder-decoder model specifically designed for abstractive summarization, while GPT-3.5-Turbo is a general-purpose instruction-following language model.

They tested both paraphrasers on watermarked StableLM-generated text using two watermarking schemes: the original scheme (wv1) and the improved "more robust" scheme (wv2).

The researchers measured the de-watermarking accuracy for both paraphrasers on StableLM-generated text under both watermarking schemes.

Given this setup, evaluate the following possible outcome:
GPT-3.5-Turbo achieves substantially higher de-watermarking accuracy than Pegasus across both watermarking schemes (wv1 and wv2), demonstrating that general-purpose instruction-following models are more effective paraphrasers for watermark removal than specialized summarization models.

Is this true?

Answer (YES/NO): NO